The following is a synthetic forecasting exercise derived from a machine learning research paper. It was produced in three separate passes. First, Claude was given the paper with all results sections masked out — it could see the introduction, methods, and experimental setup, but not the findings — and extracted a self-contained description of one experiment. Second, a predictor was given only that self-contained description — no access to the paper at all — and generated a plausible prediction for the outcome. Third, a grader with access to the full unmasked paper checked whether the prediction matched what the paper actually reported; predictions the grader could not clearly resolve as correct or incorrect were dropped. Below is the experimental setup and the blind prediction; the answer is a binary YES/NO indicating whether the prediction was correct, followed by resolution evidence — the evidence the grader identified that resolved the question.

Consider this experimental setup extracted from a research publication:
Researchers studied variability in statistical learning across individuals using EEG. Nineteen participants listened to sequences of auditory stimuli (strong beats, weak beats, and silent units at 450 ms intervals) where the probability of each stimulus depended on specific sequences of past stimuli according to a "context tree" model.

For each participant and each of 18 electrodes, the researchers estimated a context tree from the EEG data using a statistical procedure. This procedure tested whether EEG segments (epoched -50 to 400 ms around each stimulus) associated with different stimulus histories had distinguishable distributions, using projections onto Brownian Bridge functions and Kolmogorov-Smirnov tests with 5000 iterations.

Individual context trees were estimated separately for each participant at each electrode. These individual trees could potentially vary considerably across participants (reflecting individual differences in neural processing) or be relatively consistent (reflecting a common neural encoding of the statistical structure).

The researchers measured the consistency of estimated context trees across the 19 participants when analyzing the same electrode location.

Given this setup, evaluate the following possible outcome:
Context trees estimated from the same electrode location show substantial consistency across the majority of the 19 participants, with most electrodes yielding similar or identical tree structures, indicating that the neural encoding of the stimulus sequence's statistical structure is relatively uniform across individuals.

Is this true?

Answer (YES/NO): YES